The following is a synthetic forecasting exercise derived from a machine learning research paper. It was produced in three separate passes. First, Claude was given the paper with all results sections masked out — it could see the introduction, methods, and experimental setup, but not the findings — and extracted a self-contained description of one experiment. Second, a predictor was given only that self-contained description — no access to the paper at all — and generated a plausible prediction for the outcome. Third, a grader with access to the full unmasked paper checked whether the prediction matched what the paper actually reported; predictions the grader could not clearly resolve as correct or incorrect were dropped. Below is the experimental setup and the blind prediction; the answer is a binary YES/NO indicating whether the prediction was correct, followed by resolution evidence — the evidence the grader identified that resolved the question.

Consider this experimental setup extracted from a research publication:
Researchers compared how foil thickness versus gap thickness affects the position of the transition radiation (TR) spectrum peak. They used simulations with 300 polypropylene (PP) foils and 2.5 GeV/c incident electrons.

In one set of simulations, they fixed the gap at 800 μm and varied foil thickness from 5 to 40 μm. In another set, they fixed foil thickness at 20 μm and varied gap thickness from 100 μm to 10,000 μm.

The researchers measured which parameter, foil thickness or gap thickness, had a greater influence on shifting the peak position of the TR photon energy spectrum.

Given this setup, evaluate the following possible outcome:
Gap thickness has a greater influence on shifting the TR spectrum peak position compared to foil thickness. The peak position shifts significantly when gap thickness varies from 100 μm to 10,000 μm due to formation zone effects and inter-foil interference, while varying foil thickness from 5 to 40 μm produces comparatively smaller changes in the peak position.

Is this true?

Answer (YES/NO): NO